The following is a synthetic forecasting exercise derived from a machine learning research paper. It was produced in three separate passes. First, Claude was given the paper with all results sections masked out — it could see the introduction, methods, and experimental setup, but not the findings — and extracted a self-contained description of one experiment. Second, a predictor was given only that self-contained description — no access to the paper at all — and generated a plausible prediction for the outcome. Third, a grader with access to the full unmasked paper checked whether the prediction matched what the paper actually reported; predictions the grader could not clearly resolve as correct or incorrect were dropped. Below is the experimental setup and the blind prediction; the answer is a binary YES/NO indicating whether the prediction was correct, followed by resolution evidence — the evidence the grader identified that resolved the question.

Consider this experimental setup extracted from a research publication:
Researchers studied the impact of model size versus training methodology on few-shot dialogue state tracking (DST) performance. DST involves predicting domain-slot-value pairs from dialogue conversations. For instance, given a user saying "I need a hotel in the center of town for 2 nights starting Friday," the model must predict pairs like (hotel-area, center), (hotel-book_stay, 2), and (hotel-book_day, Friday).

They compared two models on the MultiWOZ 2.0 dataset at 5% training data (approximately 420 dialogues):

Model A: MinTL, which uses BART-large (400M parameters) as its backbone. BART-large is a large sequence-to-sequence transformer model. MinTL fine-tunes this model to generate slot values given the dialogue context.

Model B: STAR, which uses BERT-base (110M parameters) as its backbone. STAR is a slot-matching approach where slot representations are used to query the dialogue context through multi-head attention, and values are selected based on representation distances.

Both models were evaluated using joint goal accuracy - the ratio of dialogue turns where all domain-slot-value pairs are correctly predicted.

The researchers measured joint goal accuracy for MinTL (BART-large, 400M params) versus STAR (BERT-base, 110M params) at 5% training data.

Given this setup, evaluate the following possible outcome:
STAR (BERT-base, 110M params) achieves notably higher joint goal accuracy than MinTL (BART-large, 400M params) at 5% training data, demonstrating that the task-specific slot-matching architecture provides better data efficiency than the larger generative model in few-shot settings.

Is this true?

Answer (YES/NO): YES